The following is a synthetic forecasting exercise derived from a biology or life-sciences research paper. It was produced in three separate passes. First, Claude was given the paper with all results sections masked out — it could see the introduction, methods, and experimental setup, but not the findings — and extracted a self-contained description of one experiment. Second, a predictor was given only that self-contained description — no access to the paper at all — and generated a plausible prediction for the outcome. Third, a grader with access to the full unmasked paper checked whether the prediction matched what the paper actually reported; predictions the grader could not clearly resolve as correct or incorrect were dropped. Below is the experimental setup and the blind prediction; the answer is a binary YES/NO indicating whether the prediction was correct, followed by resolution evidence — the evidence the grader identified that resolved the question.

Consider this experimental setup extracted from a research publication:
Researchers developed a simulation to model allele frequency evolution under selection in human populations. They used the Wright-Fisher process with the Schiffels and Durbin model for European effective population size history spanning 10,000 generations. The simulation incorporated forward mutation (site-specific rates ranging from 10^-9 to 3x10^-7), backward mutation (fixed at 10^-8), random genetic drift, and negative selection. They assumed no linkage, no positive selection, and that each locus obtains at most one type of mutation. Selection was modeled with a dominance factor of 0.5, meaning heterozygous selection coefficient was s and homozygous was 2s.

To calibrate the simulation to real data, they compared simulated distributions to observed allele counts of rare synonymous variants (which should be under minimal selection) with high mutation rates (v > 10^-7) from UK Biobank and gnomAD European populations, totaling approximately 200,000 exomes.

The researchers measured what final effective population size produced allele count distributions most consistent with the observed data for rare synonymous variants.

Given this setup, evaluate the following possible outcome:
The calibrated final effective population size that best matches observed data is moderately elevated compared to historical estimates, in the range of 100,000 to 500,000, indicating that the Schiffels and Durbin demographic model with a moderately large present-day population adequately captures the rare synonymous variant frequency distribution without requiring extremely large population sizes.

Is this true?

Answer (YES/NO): NO